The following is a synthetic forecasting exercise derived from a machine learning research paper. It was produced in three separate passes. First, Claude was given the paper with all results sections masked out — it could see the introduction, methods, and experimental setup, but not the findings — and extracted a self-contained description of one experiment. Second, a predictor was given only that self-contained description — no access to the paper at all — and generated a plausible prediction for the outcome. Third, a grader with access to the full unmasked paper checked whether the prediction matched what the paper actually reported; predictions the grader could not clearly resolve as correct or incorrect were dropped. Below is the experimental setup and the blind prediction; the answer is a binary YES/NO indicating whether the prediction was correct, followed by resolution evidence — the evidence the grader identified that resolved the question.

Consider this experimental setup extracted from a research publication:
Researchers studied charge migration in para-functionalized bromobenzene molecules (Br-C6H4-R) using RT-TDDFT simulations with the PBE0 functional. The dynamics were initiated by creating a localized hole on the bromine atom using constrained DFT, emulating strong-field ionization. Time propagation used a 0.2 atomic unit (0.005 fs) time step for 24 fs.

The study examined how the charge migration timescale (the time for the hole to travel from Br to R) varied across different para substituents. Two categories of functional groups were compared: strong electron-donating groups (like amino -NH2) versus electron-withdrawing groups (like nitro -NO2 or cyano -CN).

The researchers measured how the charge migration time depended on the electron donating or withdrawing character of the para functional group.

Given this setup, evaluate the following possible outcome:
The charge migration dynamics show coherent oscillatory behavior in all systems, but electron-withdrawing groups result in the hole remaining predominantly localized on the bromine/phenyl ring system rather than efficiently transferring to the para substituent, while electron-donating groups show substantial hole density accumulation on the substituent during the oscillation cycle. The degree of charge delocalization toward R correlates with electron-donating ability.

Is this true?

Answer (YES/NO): YES